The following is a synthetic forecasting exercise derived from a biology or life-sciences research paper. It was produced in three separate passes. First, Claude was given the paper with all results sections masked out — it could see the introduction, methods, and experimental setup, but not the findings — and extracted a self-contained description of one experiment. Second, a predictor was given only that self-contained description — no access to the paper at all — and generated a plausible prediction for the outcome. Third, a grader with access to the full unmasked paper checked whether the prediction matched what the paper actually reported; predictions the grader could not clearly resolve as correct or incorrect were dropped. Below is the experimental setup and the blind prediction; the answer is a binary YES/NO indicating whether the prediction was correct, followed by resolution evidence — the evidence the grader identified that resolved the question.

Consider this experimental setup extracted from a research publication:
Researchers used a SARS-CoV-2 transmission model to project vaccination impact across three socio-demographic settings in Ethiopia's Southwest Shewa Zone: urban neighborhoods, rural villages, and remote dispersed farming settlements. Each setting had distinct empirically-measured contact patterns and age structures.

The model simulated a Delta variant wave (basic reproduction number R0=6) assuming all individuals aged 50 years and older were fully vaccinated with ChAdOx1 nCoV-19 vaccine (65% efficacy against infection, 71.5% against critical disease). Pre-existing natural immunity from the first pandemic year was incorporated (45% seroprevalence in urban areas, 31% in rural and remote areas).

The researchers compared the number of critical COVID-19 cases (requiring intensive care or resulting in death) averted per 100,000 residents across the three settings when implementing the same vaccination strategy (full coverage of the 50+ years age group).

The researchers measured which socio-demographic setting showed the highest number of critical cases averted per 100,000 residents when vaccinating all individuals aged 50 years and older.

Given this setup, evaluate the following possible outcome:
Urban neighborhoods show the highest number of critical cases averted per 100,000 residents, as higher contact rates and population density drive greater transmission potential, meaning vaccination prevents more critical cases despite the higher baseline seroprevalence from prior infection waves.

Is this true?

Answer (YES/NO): NO